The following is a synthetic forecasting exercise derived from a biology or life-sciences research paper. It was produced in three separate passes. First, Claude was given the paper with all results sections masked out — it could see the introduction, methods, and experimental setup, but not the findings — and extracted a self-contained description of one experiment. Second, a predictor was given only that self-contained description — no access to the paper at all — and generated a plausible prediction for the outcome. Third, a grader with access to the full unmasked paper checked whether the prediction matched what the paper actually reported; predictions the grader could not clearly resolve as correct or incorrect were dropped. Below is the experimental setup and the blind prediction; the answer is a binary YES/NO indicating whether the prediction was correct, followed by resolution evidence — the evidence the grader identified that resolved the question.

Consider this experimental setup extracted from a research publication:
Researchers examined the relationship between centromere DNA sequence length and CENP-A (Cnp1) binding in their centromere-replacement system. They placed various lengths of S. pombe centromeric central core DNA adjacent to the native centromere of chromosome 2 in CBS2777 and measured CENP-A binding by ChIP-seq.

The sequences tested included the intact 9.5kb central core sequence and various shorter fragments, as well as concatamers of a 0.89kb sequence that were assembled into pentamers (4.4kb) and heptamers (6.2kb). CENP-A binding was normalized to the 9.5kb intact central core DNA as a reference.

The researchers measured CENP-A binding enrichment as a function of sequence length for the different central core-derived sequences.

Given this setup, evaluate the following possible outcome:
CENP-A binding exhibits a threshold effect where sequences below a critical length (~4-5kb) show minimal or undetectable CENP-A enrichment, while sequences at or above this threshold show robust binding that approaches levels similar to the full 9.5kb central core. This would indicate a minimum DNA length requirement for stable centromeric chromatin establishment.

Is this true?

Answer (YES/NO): NO